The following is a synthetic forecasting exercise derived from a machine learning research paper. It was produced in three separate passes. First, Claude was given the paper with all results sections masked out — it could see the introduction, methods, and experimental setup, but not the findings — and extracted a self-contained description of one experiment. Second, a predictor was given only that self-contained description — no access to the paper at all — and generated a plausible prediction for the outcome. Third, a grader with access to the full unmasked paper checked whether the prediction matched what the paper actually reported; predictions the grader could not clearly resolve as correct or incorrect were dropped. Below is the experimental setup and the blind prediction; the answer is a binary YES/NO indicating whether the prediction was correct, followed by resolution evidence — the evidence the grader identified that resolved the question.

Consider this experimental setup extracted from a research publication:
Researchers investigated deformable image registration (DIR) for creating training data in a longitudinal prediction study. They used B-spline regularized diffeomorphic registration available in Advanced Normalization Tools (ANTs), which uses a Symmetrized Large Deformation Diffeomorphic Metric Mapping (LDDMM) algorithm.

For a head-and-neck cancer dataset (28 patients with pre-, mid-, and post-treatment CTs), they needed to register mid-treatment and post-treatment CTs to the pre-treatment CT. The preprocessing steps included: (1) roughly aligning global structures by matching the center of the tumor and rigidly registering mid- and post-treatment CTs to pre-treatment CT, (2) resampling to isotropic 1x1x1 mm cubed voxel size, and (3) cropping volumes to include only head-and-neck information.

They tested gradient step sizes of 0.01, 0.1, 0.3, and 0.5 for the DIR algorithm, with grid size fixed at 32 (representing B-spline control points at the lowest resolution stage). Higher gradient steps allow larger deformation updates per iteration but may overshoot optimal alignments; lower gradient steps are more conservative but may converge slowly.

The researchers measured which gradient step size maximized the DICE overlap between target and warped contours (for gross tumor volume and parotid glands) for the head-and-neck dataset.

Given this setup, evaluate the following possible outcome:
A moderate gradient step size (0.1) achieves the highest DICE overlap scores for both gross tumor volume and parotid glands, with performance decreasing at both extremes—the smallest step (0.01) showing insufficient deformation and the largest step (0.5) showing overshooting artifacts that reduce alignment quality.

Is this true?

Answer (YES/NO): NO